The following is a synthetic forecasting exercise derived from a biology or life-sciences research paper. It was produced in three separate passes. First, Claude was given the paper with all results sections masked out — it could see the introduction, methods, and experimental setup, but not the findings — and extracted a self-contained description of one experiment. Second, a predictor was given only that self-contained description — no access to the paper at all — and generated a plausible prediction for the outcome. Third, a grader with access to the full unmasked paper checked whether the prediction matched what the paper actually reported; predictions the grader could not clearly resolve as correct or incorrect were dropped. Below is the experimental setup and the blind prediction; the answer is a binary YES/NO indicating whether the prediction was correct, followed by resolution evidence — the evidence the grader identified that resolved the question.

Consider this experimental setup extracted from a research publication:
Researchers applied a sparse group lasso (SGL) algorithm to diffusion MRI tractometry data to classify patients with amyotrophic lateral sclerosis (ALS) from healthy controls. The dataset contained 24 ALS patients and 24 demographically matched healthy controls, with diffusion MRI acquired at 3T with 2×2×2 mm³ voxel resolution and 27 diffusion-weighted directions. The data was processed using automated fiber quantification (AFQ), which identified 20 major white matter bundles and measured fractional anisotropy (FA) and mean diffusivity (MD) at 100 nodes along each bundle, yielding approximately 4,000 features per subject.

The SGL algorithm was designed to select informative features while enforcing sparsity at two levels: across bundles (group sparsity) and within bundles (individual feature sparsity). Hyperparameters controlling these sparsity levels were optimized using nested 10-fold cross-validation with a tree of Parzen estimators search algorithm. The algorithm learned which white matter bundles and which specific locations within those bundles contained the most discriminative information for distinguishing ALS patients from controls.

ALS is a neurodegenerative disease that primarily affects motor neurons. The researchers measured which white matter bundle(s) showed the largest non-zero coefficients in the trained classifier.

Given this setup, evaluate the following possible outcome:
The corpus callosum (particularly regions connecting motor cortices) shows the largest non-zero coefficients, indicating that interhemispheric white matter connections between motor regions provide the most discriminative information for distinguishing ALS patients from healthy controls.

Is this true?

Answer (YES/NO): NO